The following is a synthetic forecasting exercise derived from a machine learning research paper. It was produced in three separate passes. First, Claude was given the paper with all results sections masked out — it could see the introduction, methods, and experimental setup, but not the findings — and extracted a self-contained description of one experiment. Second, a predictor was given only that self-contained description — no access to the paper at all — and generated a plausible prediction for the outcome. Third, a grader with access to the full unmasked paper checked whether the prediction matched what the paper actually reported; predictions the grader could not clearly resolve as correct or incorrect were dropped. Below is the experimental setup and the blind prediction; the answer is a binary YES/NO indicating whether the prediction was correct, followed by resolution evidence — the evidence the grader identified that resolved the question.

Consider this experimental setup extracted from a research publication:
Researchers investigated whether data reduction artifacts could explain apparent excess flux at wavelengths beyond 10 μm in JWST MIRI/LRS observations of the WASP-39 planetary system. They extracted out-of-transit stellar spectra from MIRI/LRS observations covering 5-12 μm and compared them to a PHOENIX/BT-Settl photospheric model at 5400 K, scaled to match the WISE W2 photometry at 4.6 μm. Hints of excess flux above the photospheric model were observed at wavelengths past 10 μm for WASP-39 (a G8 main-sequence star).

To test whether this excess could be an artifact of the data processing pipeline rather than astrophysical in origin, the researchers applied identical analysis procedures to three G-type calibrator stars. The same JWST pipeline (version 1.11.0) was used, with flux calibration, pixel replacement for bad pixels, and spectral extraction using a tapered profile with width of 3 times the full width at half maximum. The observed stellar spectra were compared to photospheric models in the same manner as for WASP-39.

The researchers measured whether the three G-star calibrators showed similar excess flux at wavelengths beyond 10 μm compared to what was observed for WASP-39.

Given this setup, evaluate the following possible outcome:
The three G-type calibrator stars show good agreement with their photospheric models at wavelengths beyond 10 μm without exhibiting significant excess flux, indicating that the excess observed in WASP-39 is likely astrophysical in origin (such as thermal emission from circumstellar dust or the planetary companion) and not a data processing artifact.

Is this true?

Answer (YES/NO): YES